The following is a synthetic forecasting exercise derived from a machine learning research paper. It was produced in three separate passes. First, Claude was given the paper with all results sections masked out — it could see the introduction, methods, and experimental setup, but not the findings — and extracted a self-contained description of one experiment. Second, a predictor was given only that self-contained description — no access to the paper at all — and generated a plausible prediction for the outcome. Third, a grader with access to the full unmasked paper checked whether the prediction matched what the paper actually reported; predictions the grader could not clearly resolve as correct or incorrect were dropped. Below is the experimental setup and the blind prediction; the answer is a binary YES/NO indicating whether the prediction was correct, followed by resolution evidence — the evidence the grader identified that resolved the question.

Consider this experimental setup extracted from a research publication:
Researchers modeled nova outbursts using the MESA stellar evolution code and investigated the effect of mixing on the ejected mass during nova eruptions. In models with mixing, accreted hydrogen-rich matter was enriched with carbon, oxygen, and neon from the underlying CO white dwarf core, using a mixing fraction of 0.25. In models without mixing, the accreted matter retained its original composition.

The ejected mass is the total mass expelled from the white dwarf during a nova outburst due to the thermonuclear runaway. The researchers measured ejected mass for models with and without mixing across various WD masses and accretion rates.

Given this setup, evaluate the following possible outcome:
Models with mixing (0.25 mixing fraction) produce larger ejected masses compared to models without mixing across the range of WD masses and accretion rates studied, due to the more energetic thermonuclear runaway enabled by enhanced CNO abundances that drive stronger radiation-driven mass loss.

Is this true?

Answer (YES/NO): NO